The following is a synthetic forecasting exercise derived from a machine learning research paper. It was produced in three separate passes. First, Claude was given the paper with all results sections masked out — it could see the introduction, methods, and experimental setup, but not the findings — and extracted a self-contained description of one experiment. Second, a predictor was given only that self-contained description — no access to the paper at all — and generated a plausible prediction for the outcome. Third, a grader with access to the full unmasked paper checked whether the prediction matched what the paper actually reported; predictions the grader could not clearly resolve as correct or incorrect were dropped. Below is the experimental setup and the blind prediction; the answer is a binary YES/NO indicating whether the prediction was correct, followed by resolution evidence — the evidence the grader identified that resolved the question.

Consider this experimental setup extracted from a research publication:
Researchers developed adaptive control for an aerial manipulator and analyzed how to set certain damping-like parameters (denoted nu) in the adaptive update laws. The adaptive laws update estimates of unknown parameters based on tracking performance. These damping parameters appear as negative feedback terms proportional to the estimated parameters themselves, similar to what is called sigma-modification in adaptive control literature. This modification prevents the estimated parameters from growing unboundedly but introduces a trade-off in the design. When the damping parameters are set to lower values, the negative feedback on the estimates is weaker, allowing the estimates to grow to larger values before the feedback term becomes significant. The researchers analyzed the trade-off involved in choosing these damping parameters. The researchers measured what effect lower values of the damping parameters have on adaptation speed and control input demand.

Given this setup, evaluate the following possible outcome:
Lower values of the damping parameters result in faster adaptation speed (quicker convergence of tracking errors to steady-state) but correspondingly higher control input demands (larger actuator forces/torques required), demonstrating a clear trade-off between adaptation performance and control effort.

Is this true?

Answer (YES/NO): YES